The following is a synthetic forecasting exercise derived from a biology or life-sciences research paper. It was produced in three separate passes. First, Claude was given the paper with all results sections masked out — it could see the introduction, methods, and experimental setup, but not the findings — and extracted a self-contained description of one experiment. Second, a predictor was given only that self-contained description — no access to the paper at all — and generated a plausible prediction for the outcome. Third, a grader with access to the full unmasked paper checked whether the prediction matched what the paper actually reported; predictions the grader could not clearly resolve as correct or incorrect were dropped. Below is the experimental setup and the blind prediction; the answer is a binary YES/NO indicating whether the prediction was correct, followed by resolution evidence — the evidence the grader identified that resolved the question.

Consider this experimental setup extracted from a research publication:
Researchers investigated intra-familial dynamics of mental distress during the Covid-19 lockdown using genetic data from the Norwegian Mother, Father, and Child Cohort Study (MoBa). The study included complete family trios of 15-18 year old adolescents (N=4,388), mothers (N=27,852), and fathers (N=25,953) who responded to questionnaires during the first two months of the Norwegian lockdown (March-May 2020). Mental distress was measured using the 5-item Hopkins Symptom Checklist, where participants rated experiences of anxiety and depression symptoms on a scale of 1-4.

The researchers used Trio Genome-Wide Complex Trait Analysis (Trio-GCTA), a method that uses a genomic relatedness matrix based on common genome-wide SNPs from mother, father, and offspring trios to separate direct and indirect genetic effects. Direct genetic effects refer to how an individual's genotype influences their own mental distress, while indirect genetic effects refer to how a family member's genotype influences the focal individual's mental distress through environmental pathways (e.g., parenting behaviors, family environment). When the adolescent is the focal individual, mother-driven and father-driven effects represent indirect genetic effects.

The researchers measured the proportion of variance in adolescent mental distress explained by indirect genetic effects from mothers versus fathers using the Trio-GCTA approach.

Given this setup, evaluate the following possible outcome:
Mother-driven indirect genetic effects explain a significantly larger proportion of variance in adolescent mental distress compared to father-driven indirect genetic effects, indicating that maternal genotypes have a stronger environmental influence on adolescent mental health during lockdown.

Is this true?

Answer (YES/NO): YES